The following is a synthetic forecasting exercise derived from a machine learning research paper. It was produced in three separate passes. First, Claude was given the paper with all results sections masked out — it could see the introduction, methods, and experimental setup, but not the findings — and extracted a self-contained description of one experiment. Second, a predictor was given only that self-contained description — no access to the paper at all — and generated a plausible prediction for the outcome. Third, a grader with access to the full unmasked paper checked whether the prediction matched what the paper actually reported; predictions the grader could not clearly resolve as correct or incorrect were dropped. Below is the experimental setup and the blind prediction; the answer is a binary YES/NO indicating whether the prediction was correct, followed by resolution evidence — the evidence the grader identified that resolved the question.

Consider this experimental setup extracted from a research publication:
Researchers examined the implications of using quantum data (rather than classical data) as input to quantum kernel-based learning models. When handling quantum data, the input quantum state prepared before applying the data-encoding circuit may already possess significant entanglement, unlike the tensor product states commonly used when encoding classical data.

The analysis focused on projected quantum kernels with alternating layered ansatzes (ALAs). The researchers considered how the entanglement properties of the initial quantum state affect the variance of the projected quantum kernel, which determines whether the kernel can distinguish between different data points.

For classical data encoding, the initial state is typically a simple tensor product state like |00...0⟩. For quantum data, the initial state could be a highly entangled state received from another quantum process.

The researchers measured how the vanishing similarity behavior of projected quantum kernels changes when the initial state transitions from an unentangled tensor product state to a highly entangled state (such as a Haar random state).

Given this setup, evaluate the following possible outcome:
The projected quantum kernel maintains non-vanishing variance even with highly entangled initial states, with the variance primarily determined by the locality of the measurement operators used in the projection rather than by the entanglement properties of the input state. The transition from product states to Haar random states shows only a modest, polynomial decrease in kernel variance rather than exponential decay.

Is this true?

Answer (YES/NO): NO